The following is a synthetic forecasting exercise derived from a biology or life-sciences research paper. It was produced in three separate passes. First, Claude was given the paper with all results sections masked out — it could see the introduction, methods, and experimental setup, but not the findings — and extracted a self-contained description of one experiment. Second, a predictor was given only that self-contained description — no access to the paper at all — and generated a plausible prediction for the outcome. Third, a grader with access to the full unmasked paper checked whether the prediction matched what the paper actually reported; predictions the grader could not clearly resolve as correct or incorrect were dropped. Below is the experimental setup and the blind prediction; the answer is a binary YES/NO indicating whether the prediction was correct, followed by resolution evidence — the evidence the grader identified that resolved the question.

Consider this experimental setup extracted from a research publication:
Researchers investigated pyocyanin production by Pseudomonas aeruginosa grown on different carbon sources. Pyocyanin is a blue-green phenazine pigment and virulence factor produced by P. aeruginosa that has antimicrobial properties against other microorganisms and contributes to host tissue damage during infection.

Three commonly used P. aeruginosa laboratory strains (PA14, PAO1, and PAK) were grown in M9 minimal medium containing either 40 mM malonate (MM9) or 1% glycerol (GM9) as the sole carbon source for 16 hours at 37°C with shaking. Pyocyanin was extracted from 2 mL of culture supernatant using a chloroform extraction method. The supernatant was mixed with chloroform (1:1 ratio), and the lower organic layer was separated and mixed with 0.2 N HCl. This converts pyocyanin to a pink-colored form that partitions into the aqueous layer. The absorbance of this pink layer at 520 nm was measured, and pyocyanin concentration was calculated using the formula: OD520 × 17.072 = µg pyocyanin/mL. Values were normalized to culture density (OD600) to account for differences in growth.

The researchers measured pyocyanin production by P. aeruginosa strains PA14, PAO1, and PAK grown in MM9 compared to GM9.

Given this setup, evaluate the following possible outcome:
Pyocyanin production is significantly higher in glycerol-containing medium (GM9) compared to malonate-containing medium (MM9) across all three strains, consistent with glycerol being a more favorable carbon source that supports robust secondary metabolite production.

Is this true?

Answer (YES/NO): NO